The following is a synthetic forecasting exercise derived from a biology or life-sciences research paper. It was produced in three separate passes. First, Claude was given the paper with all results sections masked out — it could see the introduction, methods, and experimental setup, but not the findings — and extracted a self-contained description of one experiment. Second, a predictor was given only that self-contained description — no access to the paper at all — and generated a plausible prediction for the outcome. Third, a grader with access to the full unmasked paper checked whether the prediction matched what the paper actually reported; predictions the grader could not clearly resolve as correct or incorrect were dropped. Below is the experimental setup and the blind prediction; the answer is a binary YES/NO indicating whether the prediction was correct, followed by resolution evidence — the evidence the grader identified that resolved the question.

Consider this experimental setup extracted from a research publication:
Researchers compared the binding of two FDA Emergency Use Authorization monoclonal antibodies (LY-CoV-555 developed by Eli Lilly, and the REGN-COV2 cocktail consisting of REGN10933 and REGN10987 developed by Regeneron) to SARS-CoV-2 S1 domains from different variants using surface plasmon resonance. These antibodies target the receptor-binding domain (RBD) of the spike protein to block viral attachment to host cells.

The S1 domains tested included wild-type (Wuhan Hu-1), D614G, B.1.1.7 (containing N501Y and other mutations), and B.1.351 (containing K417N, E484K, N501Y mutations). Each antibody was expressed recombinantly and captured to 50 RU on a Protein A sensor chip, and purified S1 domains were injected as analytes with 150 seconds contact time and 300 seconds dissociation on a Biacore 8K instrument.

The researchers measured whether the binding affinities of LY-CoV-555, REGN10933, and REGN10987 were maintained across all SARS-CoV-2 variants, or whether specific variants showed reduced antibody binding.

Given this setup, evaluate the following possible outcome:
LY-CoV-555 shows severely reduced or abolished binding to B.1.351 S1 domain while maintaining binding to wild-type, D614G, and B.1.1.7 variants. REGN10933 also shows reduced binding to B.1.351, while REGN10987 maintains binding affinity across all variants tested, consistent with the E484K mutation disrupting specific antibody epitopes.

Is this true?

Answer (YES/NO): YES